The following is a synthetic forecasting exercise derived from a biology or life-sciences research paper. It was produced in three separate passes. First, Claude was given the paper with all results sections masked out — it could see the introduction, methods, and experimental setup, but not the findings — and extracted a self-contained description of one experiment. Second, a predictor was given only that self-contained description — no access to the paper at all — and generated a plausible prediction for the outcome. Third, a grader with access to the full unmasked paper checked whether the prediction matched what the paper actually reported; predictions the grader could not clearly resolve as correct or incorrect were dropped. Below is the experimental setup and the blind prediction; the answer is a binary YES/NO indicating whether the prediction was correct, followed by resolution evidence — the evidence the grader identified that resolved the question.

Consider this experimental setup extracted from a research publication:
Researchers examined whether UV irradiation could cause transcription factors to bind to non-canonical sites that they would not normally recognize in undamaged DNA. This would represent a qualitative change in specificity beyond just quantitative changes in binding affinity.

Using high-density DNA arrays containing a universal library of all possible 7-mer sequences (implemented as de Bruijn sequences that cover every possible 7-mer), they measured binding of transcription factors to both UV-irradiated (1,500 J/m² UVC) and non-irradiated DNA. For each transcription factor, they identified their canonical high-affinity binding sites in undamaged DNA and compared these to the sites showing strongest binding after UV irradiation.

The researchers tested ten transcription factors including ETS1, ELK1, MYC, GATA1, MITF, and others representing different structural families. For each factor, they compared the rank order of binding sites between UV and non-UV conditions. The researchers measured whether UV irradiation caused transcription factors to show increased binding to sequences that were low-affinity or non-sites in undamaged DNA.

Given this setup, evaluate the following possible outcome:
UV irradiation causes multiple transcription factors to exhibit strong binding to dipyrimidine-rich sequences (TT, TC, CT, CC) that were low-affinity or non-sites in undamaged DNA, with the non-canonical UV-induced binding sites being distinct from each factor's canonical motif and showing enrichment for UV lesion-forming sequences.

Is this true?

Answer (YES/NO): NO